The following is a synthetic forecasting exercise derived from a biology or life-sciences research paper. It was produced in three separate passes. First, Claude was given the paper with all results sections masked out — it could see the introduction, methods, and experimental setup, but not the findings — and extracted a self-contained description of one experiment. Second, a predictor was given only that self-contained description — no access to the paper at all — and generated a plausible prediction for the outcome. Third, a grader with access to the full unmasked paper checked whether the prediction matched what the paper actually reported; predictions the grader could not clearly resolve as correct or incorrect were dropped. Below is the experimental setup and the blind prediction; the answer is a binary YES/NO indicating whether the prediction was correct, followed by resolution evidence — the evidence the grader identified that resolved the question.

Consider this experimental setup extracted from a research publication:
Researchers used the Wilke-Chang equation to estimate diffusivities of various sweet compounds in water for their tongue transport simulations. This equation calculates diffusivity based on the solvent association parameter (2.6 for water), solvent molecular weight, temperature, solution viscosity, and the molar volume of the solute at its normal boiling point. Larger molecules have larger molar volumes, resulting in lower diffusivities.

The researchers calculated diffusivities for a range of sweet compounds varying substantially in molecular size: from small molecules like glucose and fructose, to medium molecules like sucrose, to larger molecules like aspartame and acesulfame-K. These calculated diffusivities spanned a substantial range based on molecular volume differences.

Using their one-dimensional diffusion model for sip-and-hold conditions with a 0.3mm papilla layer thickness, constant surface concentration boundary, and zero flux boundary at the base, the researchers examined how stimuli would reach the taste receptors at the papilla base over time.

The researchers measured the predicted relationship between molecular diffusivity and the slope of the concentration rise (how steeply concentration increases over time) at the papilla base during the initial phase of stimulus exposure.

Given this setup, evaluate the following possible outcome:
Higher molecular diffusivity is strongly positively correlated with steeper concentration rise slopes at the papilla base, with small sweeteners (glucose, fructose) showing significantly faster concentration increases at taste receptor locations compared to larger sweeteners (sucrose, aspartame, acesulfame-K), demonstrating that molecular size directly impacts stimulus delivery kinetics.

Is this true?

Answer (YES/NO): NO